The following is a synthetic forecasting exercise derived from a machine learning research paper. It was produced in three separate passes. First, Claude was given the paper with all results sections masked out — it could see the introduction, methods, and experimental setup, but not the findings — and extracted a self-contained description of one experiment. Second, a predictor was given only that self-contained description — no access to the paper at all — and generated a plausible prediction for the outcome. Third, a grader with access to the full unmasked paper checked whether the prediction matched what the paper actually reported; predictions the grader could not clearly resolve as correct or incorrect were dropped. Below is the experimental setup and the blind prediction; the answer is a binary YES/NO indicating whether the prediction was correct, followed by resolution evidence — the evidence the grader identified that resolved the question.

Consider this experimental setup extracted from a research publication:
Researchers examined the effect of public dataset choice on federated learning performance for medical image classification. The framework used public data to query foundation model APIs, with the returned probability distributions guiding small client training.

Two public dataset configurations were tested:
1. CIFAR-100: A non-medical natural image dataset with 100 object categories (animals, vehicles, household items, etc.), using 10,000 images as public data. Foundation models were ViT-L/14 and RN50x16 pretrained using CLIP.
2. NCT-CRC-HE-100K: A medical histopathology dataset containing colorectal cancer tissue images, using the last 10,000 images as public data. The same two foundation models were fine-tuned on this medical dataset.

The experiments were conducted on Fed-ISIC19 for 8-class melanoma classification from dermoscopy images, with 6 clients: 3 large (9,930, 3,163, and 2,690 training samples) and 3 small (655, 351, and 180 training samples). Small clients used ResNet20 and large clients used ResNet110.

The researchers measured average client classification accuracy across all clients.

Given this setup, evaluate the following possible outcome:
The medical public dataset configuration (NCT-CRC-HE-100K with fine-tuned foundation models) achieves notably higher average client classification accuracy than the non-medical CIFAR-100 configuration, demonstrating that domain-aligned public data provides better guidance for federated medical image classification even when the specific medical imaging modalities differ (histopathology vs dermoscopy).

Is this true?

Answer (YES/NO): NO